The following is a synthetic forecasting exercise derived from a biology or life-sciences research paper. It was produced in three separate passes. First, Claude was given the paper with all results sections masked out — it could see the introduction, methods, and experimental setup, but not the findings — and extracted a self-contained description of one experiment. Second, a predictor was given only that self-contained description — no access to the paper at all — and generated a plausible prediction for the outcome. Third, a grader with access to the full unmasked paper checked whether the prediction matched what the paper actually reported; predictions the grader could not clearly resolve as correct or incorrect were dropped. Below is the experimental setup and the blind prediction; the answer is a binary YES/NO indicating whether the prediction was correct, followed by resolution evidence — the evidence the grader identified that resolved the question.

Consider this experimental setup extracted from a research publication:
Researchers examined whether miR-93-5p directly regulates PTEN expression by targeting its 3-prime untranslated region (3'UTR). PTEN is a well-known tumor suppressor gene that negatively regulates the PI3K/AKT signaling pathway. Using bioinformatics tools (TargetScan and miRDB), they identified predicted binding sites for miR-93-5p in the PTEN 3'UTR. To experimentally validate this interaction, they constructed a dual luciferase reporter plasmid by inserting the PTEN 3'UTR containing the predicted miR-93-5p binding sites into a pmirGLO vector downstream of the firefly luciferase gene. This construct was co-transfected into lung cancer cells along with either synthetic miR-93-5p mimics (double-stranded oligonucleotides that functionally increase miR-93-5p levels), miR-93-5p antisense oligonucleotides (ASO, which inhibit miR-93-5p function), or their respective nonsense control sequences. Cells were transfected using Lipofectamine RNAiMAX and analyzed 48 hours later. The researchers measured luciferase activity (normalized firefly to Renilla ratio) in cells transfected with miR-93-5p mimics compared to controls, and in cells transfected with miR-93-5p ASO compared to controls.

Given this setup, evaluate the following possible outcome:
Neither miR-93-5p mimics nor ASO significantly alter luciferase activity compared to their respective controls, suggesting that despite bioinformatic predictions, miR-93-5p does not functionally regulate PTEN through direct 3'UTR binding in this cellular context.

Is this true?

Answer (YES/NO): NO